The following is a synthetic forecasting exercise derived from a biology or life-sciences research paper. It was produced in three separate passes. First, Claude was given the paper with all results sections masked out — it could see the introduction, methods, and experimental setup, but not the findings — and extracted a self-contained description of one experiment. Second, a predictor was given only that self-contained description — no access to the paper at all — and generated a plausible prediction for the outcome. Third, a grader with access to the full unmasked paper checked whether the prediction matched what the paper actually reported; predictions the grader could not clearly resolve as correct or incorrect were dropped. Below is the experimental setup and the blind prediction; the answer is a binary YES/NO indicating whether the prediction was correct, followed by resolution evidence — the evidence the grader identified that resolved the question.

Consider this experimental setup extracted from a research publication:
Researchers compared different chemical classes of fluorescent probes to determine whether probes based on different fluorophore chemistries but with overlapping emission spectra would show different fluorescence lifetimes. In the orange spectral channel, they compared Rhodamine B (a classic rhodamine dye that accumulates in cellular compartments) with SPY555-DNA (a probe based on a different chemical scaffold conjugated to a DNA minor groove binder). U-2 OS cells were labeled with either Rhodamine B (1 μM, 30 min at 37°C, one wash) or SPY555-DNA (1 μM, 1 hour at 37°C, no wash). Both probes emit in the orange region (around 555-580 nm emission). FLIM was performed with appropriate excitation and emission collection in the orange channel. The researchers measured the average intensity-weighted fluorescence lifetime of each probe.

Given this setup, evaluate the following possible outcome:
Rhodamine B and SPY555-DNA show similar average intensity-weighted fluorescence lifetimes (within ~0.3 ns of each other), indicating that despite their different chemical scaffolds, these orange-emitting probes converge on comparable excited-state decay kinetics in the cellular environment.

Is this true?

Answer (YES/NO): NO